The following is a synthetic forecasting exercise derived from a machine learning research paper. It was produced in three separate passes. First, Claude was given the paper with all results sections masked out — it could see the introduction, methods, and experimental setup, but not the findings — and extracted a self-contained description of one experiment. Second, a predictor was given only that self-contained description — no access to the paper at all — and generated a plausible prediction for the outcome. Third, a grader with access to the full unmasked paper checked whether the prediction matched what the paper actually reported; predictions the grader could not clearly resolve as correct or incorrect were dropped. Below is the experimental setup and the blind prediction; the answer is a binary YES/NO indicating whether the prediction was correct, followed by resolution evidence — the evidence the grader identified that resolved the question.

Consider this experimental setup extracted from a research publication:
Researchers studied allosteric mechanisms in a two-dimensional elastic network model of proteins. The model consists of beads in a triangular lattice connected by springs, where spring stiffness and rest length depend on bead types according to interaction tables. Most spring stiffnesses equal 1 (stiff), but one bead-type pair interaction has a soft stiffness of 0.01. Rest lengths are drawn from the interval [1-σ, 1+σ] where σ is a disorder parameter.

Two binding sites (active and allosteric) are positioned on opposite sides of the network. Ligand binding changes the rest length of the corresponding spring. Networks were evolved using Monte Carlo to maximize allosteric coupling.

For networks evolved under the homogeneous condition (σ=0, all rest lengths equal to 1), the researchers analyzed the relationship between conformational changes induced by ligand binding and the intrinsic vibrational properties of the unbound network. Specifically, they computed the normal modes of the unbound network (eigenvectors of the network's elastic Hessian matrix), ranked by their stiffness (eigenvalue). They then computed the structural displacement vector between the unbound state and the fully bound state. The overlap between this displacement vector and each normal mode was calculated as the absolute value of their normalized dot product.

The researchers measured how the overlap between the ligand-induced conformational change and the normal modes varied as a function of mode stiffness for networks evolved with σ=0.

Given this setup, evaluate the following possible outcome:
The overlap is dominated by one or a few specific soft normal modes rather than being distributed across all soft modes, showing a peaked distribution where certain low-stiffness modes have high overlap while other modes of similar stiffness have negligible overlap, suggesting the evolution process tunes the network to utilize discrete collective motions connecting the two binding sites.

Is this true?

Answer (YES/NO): YES